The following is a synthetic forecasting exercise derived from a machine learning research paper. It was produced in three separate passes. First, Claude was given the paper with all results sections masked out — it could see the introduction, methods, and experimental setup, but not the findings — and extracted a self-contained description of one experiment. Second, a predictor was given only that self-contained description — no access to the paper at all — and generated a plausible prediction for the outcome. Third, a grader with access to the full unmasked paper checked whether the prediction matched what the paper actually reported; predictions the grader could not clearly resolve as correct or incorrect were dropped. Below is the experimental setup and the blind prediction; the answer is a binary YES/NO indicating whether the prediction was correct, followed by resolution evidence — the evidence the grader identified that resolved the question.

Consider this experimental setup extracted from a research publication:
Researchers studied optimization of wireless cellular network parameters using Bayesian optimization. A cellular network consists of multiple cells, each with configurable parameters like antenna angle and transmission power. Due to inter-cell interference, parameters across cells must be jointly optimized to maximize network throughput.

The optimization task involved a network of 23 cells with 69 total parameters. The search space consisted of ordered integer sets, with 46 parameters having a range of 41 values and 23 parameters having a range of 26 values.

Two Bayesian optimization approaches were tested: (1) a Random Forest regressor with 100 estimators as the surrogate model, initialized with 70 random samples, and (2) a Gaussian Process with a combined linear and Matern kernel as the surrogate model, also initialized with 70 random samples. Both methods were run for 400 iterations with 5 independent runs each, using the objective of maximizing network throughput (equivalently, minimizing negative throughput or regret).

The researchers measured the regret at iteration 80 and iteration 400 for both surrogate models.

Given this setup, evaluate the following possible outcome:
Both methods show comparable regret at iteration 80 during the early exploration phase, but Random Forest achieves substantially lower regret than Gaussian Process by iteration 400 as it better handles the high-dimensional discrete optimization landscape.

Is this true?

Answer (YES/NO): NO